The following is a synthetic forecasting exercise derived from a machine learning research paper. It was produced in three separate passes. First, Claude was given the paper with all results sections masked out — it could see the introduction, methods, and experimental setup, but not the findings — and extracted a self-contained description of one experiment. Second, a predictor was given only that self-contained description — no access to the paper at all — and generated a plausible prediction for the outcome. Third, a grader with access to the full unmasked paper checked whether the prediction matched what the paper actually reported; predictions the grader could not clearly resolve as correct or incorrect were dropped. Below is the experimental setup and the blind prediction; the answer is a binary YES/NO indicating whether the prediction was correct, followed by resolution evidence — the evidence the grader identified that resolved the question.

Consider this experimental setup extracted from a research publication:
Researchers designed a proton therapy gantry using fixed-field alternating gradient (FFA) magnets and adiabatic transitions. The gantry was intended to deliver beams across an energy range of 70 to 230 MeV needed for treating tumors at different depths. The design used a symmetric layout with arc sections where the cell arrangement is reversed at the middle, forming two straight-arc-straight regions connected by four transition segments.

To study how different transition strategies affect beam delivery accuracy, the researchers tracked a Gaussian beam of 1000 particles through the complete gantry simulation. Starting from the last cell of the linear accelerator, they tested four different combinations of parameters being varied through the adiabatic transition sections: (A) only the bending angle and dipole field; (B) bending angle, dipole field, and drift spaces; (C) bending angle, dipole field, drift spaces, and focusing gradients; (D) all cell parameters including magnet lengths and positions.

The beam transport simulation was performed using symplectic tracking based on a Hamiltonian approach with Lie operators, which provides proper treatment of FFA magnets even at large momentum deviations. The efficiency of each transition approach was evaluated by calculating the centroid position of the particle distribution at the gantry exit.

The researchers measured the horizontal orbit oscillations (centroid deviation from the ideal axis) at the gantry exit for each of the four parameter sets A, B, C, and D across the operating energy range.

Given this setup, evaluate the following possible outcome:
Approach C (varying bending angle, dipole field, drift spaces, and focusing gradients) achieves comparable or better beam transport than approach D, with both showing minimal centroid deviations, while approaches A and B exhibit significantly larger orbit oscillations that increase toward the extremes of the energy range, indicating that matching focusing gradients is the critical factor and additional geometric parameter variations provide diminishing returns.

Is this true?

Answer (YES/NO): NO